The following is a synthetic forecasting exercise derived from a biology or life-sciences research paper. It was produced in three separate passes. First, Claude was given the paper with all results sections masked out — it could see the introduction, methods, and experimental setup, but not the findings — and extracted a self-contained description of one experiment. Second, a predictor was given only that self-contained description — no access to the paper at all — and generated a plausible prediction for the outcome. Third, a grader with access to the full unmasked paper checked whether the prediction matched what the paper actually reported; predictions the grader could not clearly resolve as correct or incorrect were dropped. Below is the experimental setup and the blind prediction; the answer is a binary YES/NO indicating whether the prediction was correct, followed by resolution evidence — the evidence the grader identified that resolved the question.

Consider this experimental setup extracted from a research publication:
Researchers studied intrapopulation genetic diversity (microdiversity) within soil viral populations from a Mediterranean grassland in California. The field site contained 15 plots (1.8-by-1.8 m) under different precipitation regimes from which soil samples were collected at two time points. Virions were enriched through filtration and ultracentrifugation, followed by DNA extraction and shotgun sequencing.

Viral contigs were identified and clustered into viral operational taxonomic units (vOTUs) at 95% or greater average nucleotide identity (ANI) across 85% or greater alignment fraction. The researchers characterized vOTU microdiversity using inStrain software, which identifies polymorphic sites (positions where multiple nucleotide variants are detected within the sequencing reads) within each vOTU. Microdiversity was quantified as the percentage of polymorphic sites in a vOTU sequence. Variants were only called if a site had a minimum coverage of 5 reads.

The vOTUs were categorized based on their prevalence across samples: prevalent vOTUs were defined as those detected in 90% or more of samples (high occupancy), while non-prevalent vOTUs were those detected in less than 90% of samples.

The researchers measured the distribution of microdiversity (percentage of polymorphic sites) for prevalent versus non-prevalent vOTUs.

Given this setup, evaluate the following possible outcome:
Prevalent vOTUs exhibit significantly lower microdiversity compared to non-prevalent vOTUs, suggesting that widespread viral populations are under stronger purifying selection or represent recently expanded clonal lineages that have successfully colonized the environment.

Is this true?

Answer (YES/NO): NO